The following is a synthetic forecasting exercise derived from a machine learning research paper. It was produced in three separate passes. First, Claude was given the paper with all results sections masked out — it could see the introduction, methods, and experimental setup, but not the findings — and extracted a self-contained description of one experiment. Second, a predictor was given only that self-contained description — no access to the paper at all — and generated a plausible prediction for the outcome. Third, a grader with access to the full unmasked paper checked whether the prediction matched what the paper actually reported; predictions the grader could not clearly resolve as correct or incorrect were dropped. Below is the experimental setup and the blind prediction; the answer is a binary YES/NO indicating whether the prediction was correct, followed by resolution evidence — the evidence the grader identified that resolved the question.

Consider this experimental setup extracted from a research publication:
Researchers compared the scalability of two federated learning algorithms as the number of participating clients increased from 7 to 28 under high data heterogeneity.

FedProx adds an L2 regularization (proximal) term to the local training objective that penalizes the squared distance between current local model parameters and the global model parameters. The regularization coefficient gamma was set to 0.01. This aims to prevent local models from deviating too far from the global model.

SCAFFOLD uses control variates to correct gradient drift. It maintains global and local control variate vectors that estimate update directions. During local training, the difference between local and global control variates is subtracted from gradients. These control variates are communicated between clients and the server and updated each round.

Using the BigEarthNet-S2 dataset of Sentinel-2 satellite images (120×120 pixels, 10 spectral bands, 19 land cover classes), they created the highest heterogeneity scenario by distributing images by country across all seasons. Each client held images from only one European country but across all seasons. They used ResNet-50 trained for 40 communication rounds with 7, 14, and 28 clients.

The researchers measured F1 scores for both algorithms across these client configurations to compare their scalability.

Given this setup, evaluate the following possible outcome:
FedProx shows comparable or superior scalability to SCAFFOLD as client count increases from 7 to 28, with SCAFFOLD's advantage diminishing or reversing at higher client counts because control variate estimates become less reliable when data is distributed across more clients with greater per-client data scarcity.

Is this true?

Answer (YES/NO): YES